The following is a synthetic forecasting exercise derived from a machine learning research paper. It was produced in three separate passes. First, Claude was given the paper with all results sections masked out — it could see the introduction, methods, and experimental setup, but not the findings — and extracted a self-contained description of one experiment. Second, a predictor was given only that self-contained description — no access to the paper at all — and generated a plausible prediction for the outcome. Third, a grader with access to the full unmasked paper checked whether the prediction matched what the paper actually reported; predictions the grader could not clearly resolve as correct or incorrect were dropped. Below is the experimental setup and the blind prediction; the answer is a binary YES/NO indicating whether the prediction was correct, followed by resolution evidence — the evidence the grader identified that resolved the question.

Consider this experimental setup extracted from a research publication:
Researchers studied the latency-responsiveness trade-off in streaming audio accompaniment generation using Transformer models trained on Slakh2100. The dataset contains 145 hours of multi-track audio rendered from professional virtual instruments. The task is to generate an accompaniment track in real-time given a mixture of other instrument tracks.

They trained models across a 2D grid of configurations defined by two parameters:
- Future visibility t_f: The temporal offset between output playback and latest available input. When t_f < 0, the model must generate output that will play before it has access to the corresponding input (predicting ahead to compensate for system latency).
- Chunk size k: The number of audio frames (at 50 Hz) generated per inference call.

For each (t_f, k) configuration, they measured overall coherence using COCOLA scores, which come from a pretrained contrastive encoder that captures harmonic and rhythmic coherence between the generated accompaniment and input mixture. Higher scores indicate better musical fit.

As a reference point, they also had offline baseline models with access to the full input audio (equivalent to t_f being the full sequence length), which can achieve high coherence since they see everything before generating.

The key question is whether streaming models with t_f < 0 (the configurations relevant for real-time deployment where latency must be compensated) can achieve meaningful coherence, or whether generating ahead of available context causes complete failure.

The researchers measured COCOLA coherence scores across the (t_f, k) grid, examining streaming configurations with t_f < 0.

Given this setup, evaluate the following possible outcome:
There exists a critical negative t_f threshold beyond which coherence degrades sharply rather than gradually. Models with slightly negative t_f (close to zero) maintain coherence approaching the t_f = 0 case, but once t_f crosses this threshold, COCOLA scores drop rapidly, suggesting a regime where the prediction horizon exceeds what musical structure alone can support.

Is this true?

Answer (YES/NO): NO